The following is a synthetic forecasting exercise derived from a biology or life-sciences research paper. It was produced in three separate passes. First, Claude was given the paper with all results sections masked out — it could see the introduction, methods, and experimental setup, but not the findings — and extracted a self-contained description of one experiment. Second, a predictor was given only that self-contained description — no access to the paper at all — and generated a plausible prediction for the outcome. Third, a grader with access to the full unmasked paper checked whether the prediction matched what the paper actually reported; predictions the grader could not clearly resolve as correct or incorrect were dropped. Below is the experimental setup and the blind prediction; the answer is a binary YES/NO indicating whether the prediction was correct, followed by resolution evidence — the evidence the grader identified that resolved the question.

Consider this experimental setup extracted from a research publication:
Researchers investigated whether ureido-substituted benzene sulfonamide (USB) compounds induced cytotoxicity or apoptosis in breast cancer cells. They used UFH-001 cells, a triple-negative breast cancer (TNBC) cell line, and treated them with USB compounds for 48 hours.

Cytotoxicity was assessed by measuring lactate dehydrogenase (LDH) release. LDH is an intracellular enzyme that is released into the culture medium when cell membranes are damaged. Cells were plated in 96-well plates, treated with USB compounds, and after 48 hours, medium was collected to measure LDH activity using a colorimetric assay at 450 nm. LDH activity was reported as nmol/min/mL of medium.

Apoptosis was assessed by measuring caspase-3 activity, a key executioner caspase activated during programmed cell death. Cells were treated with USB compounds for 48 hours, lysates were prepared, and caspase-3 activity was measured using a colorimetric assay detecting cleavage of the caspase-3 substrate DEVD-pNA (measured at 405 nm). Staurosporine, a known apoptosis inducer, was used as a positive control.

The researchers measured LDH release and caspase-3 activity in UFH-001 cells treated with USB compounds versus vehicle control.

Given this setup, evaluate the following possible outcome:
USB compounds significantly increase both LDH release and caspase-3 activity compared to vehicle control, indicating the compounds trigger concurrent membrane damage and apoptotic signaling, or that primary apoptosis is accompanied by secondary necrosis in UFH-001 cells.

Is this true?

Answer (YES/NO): NO